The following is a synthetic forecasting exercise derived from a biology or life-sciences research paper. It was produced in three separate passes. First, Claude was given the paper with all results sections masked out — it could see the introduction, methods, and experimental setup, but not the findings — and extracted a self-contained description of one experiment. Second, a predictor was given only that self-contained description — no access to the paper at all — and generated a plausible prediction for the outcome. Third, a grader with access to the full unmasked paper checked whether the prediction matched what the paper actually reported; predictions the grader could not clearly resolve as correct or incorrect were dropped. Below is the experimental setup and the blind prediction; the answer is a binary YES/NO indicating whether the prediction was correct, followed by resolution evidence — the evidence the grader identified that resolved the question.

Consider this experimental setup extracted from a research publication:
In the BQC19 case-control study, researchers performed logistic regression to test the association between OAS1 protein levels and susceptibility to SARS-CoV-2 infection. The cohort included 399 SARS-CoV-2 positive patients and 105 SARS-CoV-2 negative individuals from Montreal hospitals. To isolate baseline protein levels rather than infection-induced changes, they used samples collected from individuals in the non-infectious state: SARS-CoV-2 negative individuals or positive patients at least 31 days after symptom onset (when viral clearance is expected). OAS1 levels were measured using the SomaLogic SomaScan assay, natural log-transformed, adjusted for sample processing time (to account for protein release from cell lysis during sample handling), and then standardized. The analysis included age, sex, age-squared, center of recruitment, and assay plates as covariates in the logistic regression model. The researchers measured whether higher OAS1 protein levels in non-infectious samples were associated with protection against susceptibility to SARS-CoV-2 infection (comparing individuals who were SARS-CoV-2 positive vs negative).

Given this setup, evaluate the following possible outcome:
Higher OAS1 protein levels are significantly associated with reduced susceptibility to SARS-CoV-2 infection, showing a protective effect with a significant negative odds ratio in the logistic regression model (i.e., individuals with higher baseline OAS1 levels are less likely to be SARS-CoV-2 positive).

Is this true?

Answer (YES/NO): YES